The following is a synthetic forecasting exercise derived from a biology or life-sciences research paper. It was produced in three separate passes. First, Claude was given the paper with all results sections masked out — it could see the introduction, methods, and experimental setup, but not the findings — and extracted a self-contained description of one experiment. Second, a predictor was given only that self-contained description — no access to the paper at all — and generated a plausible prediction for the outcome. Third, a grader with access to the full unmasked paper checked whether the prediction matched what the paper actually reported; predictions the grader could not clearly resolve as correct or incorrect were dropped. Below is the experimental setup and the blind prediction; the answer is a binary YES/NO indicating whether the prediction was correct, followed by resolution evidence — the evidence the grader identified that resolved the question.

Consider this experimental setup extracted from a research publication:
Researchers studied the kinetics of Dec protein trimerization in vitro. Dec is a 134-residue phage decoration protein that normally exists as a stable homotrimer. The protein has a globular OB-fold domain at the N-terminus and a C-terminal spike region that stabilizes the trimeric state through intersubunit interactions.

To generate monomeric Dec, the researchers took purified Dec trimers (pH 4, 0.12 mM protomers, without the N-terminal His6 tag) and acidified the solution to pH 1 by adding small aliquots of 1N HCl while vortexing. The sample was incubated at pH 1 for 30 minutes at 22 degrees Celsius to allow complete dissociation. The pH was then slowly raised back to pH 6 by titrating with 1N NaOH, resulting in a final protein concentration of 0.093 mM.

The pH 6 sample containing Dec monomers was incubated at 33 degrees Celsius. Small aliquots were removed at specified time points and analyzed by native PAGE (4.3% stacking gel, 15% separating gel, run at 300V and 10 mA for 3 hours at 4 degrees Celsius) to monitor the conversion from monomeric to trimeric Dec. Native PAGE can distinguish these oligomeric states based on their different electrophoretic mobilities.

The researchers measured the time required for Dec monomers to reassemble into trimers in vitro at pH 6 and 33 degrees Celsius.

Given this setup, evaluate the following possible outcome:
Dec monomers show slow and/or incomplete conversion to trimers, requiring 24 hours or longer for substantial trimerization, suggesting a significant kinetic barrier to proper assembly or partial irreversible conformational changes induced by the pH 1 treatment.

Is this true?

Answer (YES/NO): YES